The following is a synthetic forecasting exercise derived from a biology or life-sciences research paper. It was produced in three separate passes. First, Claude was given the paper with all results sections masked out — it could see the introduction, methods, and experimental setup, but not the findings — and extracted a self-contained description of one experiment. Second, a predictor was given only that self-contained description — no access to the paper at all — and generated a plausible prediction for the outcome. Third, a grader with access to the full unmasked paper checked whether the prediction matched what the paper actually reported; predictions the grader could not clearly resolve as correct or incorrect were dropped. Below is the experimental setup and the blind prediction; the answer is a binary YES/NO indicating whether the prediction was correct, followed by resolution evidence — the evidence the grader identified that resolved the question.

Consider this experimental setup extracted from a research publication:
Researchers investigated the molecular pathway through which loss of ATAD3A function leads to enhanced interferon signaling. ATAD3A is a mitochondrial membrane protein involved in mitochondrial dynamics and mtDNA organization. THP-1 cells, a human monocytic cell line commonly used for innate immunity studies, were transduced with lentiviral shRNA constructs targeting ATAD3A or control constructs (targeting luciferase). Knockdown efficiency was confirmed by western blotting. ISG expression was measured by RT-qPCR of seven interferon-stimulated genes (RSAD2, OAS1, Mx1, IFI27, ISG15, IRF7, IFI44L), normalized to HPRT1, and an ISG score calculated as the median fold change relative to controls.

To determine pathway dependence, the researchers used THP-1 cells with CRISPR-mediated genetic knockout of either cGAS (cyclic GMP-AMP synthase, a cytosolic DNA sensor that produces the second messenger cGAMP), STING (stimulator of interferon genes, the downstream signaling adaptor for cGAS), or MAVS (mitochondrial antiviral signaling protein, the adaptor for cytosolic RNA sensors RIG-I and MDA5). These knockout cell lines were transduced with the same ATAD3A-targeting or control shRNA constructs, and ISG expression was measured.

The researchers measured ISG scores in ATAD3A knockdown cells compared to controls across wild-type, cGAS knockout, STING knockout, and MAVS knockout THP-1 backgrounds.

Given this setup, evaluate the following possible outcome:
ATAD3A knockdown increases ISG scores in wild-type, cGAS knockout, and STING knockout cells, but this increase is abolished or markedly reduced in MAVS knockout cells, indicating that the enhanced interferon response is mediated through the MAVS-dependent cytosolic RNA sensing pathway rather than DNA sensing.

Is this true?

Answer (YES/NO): NO